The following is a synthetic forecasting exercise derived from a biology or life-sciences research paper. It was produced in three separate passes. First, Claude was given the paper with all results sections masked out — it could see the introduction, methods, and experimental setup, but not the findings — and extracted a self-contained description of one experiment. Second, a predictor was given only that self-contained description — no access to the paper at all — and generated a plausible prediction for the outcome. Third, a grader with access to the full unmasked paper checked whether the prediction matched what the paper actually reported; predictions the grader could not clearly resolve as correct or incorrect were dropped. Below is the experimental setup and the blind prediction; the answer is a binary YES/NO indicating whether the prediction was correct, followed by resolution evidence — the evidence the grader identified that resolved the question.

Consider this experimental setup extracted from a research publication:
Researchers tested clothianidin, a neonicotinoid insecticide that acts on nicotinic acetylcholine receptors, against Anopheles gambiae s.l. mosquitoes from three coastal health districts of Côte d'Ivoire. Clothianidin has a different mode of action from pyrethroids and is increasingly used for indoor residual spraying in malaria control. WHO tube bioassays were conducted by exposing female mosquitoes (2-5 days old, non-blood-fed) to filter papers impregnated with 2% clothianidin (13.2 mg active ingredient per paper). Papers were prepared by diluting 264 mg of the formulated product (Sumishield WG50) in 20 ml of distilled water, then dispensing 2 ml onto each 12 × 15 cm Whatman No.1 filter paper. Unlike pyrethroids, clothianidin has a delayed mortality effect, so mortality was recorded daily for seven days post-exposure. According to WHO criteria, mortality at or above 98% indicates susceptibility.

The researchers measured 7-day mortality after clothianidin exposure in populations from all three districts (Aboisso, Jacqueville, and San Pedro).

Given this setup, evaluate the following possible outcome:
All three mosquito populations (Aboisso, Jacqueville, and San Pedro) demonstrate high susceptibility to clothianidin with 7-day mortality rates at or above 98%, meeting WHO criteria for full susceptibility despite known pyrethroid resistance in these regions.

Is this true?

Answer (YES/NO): NO